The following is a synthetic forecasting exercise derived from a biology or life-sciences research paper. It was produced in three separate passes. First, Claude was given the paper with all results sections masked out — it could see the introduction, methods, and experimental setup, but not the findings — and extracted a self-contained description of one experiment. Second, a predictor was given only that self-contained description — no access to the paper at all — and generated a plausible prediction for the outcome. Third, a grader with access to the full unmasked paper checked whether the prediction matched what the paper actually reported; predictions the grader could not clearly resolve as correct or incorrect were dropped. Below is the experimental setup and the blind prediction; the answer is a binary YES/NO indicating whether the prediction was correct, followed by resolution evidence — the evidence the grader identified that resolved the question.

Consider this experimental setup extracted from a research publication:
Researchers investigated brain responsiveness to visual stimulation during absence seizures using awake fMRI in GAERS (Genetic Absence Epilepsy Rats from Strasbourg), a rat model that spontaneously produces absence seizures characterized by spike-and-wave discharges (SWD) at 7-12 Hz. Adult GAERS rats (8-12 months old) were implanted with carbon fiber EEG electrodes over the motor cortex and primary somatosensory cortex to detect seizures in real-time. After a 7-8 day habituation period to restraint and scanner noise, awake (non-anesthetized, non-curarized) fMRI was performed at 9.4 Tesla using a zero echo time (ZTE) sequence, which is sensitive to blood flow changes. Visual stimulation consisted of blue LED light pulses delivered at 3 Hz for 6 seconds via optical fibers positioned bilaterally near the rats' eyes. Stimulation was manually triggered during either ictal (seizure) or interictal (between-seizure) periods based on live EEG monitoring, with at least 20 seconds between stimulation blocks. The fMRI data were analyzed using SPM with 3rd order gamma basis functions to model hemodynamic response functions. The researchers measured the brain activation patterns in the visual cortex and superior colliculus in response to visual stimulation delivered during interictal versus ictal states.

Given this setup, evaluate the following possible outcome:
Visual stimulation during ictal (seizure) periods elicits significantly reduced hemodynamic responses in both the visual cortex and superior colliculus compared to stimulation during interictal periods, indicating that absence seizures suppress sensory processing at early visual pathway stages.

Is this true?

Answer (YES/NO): NO